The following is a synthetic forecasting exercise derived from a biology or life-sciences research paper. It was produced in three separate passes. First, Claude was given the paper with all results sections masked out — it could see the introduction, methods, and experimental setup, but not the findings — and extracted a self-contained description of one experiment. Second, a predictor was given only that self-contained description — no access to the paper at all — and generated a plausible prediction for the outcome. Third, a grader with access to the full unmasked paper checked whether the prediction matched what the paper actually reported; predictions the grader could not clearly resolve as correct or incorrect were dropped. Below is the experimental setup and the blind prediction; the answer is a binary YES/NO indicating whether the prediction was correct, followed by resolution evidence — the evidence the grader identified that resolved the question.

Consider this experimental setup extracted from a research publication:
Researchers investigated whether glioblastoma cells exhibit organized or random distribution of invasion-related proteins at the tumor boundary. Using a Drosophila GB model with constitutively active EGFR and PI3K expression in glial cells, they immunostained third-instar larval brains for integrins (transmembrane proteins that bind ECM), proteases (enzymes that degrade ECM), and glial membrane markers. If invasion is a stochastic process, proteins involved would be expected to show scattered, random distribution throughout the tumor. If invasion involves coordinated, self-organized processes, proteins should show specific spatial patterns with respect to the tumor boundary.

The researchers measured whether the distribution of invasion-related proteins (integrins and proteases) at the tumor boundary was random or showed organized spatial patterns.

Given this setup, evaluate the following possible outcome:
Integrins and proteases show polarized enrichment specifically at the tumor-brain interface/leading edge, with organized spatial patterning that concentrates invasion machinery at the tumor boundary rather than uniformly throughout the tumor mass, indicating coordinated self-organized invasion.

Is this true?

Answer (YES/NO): YES